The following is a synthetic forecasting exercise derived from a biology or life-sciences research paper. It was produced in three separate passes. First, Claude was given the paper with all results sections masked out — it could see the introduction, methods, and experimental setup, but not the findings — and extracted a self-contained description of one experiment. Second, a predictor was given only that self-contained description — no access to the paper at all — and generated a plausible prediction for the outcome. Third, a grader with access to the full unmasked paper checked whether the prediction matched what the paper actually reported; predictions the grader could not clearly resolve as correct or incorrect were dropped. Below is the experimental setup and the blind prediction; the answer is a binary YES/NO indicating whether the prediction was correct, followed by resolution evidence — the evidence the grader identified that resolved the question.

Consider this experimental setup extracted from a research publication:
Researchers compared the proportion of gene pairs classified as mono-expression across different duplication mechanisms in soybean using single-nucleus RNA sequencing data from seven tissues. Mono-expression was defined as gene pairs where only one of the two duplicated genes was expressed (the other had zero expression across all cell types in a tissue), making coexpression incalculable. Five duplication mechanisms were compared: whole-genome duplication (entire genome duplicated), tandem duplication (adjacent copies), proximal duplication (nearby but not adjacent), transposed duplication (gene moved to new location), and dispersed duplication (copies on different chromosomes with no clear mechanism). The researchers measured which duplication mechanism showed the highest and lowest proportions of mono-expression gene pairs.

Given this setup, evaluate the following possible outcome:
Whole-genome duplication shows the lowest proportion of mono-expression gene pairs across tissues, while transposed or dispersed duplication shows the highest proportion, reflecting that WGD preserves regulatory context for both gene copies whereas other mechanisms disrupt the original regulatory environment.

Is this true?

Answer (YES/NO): NO